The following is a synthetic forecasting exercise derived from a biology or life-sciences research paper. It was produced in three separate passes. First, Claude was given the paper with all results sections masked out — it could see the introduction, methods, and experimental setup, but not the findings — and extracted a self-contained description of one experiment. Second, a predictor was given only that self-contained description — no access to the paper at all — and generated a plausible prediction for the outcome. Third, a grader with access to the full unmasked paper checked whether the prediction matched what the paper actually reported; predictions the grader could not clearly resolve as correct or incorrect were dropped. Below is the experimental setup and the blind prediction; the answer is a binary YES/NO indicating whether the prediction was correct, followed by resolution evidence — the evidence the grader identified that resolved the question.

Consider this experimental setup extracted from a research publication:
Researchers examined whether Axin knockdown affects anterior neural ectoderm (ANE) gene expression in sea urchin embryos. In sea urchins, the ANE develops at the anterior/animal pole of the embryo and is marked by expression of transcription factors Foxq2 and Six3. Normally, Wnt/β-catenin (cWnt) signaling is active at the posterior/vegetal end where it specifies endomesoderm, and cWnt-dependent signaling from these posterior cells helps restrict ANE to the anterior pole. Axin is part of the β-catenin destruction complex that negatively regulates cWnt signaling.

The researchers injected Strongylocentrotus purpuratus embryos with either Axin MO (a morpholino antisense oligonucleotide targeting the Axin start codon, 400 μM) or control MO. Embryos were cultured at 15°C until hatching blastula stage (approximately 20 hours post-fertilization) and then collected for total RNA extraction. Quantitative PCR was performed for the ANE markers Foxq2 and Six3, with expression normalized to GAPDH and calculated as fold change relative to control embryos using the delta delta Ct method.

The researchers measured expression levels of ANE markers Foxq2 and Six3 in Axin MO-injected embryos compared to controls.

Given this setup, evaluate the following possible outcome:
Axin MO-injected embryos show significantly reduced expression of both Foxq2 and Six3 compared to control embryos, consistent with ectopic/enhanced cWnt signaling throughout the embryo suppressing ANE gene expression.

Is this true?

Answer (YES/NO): YES